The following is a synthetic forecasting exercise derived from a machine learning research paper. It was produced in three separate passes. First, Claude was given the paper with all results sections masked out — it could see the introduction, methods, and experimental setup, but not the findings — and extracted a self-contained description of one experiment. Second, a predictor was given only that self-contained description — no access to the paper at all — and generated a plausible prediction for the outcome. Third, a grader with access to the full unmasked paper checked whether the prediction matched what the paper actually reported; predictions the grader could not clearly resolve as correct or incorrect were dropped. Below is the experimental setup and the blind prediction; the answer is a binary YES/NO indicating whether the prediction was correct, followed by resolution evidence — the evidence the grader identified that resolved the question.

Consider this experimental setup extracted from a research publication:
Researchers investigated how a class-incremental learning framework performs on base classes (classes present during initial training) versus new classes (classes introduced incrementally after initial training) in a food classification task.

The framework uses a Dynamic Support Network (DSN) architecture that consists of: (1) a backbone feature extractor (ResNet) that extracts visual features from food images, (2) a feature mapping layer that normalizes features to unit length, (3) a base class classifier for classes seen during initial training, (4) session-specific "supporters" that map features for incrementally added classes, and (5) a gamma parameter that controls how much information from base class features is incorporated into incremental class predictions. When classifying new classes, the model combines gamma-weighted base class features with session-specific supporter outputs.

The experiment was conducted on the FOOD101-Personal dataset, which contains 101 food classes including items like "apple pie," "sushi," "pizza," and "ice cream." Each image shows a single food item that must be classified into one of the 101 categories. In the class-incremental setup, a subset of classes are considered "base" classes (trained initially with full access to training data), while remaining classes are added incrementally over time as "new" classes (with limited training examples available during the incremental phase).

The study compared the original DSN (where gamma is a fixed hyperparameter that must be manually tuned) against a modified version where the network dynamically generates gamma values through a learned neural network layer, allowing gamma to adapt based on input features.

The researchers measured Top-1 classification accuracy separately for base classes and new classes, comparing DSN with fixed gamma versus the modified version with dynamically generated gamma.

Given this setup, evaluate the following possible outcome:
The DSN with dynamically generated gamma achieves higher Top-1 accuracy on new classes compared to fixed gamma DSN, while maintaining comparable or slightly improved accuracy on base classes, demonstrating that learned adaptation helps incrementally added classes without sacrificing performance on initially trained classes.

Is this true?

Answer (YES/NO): YES